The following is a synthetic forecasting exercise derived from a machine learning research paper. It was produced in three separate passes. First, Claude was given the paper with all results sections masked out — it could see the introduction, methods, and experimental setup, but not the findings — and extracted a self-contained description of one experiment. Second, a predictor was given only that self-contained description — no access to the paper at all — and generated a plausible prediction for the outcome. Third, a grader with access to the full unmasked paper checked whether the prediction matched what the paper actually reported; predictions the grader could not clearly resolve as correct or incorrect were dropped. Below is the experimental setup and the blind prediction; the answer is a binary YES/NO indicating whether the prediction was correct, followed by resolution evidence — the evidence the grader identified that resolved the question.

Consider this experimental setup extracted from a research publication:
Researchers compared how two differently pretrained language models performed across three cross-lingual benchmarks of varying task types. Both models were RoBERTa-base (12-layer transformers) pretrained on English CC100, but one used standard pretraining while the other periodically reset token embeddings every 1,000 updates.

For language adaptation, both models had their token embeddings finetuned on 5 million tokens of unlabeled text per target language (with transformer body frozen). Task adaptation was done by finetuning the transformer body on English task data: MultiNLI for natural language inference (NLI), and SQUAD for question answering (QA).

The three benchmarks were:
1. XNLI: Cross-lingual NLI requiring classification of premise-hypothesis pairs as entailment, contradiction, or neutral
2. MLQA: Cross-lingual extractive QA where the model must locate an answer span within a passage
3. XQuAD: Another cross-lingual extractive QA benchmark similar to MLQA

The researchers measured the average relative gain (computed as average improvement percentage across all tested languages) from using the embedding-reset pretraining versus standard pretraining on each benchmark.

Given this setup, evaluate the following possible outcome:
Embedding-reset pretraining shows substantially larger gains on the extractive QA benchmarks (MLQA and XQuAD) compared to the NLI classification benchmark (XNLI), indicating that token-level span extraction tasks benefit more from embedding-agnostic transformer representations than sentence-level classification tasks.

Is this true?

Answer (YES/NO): YES